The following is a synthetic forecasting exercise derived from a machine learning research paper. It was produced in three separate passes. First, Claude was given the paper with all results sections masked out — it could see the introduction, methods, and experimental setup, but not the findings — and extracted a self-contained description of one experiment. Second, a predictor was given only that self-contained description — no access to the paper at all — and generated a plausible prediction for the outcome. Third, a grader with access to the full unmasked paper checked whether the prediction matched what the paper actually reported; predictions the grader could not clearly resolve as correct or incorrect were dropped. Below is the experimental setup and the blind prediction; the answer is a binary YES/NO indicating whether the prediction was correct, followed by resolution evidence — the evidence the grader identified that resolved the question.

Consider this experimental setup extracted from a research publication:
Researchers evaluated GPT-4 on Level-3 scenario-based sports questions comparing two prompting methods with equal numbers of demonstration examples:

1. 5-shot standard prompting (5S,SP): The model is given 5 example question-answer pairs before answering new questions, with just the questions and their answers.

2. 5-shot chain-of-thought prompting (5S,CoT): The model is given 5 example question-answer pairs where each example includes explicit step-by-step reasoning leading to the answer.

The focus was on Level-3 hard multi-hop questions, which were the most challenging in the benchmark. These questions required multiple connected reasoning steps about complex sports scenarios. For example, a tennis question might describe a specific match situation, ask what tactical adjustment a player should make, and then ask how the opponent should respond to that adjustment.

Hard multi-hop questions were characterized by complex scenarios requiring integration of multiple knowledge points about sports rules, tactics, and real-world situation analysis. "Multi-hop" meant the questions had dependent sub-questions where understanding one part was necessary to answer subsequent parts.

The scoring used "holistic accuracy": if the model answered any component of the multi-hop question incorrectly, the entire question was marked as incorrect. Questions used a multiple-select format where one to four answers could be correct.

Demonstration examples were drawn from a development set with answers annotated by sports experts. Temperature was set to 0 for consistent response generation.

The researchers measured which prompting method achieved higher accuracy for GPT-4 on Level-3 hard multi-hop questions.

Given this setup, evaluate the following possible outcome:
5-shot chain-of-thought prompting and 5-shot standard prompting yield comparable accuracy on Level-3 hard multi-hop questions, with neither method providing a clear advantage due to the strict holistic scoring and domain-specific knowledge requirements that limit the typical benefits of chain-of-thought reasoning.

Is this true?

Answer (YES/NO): YES